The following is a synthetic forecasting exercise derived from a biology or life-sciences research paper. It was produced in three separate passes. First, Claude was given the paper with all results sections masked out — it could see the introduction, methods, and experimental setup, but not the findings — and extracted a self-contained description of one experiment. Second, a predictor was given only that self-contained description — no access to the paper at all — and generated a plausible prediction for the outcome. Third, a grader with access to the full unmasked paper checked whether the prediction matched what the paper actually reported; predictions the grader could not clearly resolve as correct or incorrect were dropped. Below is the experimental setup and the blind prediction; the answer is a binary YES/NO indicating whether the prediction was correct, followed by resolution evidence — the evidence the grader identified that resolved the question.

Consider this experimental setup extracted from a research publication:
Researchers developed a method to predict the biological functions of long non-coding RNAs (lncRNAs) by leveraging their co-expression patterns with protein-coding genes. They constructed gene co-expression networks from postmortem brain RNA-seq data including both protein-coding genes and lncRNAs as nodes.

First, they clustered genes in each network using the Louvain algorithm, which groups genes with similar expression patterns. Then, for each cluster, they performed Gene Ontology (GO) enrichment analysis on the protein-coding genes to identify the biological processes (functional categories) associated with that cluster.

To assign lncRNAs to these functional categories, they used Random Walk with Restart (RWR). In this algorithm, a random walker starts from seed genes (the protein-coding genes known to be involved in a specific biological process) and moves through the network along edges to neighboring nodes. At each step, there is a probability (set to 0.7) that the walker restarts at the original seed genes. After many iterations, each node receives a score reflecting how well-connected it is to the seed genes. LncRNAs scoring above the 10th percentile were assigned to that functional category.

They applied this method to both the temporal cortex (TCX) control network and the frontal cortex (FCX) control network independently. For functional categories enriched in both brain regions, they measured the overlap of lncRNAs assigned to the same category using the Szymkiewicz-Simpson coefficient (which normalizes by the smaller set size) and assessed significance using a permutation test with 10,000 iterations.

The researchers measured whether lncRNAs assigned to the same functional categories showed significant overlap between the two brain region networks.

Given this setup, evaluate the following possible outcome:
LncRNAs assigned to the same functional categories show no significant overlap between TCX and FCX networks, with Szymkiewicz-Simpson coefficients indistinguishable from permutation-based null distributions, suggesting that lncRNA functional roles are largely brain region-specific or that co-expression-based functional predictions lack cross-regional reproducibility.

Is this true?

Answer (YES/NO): NO